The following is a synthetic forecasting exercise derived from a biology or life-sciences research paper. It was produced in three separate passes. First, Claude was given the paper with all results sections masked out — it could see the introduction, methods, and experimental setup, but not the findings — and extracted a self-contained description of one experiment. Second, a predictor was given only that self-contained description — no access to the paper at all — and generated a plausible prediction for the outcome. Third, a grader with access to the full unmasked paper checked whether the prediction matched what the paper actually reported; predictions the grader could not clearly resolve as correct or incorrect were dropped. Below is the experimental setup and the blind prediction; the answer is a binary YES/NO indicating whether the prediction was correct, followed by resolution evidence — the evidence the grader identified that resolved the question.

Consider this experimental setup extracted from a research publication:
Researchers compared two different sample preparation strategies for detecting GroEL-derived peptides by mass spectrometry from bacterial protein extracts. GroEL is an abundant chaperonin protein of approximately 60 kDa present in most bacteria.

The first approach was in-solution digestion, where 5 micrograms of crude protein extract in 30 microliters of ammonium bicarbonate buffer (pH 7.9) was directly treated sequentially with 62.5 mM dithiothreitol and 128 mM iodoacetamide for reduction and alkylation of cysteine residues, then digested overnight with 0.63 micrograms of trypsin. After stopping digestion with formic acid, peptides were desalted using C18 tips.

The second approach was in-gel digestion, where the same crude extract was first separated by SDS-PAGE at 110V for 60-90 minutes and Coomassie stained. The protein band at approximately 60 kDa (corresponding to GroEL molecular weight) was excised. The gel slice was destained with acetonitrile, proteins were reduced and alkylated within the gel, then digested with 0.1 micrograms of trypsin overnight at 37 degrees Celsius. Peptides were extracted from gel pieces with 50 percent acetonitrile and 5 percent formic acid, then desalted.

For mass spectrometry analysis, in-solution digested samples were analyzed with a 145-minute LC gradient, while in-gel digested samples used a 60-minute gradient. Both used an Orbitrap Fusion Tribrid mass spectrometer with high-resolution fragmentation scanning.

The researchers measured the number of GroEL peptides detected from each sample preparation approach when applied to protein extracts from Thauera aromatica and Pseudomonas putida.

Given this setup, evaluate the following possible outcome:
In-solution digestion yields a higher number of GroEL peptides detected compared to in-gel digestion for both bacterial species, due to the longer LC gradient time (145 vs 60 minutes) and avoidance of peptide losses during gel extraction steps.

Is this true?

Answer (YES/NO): NO